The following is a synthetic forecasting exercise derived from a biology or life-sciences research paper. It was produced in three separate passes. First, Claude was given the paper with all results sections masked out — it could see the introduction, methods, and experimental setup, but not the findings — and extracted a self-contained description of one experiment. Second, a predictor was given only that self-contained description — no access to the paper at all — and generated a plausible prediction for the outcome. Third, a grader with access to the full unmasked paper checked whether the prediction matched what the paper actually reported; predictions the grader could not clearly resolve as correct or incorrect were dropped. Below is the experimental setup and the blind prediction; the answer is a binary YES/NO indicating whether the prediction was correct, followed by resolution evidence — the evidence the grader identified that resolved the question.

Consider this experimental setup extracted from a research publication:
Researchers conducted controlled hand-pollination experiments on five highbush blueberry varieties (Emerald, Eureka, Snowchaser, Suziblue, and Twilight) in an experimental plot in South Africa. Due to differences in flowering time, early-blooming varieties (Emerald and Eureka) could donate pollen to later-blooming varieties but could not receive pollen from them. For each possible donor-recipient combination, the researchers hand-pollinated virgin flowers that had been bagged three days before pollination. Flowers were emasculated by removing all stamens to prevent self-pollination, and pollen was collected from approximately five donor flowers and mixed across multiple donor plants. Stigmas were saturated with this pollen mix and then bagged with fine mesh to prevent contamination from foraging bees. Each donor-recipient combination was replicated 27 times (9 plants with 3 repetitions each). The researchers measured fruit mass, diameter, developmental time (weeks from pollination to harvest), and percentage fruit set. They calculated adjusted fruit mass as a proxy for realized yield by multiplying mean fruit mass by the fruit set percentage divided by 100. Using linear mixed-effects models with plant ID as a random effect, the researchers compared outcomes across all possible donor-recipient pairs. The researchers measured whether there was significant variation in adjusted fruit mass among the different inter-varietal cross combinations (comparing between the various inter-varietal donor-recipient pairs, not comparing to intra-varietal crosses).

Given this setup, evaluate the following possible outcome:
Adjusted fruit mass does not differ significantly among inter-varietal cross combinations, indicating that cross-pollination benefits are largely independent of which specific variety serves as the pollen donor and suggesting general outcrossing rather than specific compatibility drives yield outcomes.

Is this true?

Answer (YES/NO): NO